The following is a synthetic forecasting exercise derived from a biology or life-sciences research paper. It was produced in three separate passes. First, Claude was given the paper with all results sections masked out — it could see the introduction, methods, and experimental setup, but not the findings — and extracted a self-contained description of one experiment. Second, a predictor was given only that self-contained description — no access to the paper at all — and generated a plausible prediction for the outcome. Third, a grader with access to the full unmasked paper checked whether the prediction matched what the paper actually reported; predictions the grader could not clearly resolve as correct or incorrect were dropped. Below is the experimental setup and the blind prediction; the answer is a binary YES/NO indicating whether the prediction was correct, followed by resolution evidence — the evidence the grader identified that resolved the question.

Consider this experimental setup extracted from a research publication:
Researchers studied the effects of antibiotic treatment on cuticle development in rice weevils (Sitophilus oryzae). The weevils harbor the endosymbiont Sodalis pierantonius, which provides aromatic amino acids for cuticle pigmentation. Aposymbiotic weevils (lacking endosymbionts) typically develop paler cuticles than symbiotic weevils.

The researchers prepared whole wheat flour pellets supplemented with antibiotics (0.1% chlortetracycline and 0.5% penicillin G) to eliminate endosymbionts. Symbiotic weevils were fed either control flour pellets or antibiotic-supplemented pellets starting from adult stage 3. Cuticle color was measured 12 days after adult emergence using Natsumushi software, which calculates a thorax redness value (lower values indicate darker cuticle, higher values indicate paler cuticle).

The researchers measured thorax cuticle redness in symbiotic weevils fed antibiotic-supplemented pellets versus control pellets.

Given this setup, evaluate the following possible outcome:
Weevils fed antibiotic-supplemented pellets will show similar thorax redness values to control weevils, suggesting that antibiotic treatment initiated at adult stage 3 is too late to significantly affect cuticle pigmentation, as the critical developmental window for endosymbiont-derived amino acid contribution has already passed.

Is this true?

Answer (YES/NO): YES